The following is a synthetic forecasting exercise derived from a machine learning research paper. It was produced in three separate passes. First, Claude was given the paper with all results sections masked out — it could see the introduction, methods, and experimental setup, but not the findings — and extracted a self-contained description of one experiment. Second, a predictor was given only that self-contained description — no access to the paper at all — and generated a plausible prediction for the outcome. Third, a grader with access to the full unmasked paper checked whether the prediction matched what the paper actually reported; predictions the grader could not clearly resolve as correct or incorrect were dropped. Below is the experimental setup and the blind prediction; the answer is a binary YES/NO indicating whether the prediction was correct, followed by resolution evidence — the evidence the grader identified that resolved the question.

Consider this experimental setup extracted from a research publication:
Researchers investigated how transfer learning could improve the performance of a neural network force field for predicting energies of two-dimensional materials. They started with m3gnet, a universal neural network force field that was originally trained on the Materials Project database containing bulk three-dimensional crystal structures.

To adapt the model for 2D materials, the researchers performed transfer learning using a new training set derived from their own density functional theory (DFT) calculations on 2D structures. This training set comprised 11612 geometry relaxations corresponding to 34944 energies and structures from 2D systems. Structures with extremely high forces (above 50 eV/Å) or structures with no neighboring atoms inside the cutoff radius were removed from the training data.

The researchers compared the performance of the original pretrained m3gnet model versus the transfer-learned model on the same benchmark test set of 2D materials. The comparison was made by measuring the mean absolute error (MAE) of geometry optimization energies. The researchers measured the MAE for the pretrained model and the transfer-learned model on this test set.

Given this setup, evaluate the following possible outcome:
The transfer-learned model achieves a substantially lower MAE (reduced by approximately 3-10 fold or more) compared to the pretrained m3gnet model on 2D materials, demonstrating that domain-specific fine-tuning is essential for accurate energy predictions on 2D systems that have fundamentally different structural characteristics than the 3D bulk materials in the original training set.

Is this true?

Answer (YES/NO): NO